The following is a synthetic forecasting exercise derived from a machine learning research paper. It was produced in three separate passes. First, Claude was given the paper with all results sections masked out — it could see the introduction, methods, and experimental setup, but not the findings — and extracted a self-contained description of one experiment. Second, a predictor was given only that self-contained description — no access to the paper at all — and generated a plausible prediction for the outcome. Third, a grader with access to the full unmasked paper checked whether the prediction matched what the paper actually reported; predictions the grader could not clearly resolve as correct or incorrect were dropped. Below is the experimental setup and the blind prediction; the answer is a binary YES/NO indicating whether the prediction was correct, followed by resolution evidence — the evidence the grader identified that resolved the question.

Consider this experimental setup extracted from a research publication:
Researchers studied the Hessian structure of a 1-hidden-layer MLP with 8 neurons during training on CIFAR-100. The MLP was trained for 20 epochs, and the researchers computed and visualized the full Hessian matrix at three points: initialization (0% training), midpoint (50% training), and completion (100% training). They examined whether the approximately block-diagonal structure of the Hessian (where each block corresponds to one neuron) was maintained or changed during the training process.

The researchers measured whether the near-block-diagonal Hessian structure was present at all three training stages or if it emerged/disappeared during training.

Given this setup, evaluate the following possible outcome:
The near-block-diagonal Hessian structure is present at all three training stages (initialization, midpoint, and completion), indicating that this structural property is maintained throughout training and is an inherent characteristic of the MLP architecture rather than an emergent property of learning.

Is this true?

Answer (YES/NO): YES